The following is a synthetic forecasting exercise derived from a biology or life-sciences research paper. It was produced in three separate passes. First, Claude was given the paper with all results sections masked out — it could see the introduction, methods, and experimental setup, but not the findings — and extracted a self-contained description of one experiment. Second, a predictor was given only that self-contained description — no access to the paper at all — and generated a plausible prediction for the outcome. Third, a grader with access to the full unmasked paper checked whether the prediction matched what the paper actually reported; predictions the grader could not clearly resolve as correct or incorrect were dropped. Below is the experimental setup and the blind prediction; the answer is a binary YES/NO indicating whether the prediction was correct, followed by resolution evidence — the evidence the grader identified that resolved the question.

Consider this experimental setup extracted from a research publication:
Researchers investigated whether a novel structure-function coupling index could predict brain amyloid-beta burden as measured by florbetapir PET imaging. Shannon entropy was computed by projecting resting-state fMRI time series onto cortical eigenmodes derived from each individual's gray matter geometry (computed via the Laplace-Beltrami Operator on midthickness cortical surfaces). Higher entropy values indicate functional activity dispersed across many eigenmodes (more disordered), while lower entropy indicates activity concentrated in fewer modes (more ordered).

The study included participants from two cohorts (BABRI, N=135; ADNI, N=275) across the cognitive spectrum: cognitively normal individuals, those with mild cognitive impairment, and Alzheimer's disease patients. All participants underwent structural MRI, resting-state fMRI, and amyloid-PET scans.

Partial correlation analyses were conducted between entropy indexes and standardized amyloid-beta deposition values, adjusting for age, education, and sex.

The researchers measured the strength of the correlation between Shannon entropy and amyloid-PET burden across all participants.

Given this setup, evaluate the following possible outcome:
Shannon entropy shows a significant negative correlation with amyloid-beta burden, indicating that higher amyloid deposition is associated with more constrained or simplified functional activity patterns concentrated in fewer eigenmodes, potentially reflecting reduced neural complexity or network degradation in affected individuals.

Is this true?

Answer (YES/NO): NO